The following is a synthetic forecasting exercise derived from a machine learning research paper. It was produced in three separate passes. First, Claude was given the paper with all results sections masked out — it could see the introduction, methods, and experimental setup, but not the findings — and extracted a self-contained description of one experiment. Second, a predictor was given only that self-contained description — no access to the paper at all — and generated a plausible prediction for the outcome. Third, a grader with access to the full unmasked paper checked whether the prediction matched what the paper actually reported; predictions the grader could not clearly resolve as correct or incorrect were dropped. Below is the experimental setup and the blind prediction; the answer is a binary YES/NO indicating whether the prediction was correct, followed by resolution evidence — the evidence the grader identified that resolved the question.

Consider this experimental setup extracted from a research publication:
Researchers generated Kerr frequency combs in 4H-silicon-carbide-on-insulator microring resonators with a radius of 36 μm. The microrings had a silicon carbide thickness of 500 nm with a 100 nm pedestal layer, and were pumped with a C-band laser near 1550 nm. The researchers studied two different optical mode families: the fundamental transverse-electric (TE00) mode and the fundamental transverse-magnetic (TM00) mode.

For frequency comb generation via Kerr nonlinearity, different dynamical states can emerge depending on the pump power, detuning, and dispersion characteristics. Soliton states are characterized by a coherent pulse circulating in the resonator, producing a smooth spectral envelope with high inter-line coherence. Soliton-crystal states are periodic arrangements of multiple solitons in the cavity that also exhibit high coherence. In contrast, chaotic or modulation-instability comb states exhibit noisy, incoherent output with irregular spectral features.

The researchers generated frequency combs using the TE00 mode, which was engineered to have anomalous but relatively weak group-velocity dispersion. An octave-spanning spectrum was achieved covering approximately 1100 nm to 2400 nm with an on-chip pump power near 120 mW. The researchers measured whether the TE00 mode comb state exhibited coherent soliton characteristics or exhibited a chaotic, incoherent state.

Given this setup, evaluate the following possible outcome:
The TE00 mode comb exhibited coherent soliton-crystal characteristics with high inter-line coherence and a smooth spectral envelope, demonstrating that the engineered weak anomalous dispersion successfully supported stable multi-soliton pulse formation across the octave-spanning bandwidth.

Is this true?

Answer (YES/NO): NO